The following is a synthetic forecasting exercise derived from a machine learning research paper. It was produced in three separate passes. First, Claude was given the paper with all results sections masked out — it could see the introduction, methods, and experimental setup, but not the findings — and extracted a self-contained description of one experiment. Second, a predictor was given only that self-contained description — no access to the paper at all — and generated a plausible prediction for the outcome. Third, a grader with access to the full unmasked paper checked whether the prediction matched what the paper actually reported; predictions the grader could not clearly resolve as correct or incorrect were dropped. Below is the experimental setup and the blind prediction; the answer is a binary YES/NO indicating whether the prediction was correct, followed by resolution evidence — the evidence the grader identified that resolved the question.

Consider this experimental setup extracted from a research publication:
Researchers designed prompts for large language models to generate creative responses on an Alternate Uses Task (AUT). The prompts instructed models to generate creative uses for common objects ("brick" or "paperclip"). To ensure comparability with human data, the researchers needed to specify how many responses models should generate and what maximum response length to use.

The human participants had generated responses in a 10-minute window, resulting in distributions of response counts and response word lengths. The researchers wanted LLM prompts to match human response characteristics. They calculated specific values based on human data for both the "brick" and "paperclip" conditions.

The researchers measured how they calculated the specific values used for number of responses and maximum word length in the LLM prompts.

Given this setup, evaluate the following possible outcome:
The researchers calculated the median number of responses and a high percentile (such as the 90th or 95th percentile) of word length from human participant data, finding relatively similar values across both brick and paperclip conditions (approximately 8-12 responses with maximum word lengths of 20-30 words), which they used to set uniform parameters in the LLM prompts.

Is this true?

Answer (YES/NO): NO